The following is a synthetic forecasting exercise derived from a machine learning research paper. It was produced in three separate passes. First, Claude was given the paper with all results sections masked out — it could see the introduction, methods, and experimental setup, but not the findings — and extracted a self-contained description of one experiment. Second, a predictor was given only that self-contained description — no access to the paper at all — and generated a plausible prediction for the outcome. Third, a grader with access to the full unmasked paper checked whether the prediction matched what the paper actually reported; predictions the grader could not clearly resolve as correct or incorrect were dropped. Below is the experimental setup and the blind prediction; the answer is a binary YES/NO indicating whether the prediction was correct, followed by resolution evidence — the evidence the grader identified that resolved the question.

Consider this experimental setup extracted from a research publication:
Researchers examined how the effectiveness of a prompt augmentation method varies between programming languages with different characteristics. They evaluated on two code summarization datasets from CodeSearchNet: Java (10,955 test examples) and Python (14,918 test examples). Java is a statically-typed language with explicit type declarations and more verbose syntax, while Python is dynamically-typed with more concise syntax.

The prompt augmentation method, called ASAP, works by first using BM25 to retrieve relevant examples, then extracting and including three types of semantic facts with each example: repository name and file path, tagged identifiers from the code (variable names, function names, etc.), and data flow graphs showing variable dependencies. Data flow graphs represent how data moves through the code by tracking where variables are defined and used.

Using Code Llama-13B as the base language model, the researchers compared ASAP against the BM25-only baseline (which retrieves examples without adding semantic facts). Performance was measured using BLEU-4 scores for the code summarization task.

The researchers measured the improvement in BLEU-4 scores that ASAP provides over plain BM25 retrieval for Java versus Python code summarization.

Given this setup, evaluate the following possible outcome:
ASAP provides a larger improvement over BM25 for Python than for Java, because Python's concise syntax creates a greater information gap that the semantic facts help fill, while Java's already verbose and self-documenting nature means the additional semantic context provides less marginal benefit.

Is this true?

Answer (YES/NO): NO